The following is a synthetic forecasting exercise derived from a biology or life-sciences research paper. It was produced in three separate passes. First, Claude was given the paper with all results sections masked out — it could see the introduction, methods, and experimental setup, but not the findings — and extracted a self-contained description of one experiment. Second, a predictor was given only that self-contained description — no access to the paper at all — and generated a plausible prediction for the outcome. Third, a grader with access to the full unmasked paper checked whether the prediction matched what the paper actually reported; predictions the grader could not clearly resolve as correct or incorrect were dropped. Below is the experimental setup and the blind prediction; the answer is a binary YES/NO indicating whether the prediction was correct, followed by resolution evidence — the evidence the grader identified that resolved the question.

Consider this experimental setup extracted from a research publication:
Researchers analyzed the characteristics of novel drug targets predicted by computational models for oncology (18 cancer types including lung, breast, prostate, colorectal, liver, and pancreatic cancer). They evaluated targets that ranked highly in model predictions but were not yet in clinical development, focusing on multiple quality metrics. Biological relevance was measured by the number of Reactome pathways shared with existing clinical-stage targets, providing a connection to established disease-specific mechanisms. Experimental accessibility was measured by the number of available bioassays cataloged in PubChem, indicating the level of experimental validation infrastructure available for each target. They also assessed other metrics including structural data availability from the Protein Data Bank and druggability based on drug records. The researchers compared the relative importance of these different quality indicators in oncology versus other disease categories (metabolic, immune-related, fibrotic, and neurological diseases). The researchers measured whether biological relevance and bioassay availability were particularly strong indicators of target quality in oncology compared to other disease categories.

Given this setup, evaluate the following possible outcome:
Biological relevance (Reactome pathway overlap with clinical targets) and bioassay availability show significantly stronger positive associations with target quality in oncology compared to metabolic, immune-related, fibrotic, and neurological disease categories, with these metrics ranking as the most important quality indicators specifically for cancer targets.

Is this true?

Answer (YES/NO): NO